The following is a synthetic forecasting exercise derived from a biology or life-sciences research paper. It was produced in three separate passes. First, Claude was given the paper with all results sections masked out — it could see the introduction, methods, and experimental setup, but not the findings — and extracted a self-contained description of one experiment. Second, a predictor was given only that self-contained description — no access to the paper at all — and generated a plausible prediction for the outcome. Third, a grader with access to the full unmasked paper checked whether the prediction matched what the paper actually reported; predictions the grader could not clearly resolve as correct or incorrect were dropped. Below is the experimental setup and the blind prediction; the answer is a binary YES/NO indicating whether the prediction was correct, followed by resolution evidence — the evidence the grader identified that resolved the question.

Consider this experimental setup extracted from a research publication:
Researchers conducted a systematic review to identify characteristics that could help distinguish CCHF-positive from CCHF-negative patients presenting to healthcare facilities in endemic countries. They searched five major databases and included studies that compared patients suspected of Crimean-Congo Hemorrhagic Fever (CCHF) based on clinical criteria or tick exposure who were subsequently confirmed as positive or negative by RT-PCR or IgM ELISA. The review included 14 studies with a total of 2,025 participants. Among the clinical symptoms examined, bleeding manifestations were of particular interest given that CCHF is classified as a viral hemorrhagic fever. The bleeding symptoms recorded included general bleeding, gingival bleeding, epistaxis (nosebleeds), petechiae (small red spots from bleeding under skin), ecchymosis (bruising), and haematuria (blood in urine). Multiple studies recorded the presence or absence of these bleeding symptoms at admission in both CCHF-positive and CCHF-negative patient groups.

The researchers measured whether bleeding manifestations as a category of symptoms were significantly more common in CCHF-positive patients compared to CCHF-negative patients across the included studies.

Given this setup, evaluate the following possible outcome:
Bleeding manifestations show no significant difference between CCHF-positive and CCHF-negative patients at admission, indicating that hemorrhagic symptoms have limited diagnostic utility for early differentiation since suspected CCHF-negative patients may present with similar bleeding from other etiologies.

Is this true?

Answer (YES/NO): YES